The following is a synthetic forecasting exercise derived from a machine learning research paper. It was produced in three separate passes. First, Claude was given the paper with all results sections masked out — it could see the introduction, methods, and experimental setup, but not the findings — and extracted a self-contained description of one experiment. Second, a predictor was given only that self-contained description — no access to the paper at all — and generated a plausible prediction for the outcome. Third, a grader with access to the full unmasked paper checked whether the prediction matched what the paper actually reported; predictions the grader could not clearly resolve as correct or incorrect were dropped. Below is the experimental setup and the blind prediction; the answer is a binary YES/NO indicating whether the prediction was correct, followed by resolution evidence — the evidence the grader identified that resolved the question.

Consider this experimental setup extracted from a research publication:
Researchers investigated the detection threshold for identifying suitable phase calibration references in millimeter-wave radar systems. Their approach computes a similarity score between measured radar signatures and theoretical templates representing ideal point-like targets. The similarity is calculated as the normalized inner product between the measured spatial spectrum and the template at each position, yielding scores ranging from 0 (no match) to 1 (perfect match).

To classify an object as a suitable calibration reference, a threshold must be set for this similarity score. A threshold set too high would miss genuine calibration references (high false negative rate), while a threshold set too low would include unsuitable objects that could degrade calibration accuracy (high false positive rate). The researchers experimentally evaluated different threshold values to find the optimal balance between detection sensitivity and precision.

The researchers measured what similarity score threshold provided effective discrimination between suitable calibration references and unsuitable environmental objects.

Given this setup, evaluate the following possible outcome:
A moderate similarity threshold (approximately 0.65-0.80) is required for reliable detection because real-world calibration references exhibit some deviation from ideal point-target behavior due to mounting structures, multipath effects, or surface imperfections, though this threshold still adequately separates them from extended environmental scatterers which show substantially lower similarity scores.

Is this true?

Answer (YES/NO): YES